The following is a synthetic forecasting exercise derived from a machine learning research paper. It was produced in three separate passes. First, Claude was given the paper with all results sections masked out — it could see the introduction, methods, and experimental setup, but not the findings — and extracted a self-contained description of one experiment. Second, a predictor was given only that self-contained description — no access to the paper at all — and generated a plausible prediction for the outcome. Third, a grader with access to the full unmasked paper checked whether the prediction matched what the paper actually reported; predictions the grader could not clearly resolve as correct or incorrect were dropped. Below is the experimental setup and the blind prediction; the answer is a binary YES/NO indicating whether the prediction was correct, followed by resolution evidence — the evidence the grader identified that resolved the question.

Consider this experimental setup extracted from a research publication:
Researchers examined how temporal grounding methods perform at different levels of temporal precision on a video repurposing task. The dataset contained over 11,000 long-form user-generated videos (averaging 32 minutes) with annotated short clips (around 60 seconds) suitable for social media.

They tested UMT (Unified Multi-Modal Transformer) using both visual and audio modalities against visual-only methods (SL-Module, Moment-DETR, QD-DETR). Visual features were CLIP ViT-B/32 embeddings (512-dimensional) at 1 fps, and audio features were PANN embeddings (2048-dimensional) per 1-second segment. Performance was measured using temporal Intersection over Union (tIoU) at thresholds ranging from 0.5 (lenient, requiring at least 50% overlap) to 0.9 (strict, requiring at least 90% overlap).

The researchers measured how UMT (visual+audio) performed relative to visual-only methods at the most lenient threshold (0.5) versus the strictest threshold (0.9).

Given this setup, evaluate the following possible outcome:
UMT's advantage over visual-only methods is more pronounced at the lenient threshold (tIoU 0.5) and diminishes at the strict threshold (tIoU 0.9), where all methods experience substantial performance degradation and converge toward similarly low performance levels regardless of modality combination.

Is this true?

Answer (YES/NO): NO